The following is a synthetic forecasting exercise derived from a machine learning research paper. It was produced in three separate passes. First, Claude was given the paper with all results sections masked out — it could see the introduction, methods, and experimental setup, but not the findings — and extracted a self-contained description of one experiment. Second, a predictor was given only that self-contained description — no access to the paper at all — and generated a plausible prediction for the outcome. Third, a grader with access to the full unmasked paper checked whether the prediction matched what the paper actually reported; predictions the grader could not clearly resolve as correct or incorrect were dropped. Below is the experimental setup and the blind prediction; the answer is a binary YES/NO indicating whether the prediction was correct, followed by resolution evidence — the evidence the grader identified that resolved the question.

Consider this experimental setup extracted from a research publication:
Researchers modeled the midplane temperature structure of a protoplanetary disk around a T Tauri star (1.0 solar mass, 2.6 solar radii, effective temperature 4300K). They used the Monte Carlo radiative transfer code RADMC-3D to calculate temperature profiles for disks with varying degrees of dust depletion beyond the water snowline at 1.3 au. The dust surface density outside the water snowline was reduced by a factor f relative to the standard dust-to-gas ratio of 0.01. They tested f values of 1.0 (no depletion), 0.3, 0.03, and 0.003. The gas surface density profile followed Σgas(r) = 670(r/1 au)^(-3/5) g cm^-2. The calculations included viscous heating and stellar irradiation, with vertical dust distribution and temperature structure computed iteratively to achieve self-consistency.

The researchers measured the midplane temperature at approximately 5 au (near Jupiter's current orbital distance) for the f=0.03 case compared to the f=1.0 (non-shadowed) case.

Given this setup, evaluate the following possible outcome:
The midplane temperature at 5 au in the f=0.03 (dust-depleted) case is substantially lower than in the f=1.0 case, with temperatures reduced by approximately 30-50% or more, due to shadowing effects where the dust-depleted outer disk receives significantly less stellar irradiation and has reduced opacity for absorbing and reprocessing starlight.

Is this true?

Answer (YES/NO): YES